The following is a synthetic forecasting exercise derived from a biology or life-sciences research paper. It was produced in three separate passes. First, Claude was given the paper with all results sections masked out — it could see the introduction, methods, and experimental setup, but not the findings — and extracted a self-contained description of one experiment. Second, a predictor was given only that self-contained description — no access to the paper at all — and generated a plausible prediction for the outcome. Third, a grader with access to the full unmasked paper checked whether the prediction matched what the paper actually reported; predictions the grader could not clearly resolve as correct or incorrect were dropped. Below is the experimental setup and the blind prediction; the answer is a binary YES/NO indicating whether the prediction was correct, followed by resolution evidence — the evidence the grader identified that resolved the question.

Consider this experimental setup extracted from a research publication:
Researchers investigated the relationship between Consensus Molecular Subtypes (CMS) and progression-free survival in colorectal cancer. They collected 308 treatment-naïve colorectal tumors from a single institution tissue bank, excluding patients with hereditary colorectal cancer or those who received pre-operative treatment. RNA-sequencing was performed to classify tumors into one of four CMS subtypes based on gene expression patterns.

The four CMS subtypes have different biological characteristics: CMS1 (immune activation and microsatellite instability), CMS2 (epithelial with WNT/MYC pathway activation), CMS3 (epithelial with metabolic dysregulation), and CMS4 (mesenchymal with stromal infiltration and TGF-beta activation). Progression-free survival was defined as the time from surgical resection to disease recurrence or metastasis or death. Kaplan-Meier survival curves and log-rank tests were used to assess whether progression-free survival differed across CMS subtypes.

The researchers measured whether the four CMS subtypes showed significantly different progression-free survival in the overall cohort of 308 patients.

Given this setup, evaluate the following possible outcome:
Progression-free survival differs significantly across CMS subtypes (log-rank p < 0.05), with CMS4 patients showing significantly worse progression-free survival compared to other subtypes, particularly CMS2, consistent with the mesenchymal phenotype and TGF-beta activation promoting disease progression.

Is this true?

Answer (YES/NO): YES